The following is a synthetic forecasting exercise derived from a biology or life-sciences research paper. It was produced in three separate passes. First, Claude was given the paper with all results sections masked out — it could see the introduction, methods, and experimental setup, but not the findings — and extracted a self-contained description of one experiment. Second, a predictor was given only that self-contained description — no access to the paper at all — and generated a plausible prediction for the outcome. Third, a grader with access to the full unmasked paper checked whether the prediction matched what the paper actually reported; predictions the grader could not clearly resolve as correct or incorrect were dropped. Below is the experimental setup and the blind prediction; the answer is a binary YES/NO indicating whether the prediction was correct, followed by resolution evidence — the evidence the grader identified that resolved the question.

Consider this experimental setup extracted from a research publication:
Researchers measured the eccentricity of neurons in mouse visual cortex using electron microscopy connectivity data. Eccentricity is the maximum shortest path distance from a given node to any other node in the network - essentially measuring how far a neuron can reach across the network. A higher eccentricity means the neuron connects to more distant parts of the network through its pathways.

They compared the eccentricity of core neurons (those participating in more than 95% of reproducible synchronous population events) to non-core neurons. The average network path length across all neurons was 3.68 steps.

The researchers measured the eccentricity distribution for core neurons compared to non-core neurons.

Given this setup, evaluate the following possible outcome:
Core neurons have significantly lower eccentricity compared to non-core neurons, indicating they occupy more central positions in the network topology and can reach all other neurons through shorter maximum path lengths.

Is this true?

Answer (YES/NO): NO